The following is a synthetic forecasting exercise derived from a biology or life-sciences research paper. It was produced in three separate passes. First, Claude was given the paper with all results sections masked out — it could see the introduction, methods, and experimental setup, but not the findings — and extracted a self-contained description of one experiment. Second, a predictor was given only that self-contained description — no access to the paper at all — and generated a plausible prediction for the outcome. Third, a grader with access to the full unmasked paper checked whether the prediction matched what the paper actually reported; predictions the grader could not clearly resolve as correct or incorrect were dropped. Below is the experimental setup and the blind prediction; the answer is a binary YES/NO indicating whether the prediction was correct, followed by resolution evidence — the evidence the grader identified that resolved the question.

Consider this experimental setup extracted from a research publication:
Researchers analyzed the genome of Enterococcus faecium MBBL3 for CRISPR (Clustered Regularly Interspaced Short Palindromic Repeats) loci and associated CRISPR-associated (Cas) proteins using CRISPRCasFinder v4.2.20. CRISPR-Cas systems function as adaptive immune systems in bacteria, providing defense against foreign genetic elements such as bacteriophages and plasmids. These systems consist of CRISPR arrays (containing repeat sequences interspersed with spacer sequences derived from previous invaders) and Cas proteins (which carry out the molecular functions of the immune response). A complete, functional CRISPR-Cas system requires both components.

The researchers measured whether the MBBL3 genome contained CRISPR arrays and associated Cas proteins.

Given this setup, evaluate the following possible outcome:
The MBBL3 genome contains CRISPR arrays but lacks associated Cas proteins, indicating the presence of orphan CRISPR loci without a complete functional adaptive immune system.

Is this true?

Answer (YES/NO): NO